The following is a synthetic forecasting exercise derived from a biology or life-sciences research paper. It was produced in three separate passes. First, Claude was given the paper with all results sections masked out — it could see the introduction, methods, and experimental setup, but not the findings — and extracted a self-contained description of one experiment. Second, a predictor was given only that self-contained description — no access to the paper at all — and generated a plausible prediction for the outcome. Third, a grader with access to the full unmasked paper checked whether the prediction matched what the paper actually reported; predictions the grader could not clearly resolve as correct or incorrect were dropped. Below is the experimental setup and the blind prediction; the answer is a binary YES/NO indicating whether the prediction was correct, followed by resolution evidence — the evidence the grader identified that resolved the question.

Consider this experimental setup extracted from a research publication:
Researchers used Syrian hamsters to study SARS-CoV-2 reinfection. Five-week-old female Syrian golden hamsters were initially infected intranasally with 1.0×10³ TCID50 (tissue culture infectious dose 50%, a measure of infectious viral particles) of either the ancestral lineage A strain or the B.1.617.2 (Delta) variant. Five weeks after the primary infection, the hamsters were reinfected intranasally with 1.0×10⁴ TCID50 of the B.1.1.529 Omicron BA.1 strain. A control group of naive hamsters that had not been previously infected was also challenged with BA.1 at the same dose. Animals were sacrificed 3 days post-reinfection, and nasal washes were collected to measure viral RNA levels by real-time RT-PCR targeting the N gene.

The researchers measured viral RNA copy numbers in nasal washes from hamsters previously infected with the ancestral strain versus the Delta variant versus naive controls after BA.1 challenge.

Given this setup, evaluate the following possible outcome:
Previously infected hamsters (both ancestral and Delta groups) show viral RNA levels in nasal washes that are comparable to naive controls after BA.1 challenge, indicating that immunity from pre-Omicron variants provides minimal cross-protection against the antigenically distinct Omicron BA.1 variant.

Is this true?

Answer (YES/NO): NO